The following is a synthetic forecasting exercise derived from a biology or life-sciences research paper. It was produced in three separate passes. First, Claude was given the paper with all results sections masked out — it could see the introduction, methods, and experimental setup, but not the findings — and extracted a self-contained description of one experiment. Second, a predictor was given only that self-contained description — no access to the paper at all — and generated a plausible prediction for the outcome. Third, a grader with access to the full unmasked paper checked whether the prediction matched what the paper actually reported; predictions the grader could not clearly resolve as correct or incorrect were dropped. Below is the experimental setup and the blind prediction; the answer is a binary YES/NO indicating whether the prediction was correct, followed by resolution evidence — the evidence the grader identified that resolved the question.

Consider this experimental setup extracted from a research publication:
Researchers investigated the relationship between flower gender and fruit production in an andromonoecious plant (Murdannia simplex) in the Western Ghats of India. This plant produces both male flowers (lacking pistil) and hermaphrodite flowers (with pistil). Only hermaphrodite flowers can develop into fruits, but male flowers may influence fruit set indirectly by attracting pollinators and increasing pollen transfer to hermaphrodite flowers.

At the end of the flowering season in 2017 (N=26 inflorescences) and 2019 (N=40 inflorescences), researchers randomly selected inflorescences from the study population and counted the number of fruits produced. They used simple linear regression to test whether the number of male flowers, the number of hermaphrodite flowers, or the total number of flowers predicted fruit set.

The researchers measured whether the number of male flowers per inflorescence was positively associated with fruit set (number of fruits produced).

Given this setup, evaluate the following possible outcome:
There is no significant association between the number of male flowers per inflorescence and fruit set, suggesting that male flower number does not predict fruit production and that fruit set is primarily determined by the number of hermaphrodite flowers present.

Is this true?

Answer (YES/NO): NO